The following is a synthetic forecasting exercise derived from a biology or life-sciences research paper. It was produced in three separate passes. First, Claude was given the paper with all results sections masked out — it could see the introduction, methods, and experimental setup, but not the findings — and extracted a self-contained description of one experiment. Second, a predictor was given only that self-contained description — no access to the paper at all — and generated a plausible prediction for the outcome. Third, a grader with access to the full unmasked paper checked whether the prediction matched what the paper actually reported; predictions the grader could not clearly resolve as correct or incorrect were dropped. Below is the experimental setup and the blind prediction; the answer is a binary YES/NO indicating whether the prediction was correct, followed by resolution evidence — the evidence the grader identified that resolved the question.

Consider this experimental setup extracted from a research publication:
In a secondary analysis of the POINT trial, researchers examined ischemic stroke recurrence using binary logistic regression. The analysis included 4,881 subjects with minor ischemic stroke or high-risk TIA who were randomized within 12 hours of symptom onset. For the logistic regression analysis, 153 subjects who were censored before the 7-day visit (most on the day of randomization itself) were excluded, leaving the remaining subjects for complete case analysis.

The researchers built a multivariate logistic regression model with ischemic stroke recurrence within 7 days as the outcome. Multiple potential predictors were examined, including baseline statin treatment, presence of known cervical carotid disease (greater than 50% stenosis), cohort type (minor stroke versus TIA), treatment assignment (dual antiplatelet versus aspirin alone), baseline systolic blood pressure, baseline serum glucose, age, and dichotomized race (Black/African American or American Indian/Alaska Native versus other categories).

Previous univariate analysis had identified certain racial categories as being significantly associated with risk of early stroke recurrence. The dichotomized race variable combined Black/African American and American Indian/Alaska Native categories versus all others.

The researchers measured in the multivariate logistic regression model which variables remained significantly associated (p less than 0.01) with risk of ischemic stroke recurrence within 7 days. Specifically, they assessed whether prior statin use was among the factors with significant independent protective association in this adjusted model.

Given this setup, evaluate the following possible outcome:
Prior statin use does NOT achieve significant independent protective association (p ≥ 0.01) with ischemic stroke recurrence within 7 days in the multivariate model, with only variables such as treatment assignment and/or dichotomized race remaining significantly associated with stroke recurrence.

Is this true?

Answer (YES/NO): YES